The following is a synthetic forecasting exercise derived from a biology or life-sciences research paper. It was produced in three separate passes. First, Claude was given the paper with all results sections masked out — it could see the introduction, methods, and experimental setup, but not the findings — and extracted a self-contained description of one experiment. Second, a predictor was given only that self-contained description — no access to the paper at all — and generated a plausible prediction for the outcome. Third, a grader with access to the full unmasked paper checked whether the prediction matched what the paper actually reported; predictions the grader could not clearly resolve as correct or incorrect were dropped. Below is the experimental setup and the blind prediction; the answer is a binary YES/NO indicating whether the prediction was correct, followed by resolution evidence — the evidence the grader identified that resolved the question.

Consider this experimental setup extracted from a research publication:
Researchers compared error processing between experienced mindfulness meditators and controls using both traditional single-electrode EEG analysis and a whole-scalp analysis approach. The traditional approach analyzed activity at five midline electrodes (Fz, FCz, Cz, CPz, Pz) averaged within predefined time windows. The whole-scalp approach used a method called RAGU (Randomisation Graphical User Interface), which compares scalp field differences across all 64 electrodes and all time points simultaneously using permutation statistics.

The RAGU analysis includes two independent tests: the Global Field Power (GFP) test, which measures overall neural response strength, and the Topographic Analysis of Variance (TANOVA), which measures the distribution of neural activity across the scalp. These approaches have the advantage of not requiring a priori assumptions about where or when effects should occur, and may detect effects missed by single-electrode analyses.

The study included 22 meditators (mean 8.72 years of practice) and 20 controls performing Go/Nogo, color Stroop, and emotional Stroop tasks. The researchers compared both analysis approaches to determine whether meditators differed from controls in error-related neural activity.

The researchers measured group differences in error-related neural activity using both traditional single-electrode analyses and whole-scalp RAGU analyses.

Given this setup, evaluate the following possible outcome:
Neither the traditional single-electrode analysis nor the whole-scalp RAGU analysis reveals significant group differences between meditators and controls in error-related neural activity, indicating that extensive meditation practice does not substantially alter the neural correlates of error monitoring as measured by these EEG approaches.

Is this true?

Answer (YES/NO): YES